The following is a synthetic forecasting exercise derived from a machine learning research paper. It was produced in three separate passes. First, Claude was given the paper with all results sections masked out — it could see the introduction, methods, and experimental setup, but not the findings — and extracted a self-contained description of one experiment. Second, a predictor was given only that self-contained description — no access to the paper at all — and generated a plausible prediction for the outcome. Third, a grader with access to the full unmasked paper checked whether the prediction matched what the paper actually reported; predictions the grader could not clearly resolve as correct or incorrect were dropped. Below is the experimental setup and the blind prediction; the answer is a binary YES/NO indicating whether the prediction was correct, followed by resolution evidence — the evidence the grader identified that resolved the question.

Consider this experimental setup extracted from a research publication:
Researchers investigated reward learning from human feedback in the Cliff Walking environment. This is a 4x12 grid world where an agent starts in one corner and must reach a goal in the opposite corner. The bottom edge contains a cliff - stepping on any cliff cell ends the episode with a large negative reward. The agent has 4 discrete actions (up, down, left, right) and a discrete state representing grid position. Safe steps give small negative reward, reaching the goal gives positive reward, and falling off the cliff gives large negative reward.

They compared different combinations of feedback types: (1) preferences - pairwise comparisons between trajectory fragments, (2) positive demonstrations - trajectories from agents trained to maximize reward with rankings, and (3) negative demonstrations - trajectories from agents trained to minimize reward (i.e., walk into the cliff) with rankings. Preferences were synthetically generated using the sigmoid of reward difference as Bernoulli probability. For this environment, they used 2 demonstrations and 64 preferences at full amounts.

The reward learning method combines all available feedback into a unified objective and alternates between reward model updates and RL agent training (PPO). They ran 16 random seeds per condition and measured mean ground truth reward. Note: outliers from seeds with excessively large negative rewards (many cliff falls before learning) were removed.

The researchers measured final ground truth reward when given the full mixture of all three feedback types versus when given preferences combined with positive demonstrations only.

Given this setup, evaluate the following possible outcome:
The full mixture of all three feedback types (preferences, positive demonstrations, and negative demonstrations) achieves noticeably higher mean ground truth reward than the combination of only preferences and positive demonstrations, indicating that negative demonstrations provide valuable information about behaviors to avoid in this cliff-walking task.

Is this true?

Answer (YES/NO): NO